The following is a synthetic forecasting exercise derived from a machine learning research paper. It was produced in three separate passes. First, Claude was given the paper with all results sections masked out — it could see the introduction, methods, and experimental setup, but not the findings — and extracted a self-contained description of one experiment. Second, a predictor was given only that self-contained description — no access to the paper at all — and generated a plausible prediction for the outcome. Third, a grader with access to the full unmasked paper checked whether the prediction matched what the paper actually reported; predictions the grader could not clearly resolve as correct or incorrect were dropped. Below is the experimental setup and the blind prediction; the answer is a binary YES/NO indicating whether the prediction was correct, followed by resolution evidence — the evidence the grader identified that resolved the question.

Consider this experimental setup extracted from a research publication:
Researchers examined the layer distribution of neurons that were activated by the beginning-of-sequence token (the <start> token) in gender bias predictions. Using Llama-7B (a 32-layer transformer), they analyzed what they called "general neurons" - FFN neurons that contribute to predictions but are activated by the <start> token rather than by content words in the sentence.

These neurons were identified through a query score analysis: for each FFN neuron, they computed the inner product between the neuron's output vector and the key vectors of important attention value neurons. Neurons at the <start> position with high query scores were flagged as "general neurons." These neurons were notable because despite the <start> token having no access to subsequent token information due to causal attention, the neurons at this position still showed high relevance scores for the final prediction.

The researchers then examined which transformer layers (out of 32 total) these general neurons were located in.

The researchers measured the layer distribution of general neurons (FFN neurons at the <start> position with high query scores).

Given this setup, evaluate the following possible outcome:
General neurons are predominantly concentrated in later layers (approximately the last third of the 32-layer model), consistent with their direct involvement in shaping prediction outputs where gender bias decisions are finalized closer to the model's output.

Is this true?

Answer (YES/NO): NO